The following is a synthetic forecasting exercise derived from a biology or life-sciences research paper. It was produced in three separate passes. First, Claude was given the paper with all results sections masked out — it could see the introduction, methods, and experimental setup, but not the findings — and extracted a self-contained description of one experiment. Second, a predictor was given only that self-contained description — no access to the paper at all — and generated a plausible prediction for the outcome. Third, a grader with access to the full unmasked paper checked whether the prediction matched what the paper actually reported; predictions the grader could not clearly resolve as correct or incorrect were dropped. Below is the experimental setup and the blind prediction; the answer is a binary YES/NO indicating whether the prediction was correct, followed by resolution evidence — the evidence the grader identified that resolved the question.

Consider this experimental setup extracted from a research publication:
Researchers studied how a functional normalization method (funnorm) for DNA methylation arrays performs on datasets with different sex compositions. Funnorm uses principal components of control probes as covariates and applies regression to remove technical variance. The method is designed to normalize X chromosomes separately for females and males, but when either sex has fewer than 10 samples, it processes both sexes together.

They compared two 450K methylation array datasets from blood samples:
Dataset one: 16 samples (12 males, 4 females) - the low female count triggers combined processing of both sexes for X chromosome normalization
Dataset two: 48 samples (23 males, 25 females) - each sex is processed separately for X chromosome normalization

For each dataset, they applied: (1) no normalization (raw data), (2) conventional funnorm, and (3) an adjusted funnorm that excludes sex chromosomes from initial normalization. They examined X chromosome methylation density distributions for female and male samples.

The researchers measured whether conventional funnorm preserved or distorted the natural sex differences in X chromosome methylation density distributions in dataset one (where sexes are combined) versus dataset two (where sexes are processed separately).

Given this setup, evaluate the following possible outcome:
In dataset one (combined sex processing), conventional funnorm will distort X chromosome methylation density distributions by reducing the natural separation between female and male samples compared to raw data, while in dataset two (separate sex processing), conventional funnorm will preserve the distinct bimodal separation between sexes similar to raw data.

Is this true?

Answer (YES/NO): YES